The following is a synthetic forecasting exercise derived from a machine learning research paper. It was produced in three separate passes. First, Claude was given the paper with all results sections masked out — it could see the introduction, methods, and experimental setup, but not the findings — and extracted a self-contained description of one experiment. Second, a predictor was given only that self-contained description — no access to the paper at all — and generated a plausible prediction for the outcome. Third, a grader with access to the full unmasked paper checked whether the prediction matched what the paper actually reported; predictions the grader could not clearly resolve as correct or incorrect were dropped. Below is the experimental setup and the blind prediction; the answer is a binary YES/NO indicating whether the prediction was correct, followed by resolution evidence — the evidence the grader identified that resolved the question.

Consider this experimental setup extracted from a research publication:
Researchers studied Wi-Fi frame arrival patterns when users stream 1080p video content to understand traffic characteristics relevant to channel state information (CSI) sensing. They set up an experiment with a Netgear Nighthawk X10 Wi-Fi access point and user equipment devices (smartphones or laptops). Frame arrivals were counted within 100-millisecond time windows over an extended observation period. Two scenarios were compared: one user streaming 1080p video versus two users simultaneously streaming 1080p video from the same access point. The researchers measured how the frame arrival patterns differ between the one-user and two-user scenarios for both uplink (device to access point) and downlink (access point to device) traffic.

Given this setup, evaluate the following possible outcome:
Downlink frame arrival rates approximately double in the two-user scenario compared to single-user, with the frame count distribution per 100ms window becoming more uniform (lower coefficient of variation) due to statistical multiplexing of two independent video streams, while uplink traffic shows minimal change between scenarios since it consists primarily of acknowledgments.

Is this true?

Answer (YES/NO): NO